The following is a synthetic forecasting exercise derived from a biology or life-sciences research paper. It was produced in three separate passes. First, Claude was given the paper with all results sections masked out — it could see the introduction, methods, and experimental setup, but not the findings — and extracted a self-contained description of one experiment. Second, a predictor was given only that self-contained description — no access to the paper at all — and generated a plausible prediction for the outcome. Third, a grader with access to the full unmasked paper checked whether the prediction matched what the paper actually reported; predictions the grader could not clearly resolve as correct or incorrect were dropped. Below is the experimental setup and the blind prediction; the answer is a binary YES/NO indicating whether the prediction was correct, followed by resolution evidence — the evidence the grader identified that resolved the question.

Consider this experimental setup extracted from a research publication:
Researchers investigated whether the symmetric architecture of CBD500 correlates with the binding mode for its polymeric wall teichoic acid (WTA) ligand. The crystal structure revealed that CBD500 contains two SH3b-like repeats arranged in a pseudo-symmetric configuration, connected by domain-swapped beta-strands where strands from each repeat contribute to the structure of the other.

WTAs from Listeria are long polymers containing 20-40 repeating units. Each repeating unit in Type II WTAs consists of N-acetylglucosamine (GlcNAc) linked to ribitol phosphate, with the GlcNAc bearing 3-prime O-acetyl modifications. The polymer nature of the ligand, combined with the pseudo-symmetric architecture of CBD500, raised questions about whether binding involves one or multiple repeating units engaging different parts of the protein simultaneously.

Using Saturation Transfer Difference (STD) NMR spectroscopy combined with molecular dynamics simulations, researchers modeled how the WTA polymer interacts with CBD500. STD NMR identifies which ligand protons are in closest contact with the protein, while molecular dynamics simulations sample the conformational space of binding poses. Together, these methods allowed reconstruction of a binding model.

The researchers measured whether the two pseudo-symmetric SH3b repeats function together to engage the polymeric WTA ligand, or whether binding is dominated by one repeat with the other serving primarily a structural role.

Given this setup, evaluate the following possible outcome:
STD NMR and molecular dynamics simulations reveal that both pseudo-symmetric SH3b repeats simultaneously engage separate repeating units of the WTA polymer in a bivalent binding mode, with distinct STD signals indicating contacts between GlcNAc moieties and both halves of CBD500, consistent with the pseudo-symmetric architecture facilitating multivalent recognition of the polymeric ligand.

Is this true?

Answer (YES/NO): NO